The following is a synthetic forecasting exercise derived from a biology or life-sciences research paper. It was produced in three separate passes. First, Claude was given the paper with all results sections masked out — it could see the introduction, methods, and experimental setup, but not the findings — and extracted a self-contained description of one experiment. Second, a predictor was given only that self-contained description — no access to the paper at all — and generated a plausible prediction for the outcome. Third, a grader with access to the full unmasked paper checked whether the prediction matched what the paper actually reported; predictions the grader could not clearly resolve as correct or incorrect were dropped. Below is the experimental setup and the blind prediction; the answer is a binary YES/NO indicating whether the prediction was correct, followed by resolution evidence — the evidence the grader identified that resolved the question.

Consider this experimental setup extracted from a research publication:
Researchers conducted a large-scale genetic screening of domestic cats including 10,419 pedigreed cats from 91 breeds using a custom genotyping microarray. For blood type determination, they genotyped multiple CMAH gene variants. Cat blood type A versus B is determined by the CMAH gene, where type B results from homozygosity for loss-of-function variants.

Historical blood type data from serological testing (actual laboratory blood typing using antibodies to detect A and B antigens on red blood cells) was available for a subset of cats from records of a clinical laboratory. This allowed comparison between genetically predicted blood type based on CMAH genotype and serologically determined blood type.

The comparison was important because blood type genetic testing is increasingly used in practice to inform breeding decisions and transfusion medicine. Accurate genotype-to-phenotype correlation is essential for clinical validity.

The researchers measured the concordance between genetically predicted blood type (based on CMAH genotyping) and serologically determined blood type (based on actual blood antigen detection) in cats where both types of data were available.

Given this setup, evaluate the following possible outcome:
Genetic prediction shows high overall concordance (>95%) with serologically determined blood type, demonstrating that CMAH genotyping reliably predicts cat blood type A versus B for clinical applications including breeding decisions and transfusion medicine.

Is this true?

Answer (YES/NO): YES